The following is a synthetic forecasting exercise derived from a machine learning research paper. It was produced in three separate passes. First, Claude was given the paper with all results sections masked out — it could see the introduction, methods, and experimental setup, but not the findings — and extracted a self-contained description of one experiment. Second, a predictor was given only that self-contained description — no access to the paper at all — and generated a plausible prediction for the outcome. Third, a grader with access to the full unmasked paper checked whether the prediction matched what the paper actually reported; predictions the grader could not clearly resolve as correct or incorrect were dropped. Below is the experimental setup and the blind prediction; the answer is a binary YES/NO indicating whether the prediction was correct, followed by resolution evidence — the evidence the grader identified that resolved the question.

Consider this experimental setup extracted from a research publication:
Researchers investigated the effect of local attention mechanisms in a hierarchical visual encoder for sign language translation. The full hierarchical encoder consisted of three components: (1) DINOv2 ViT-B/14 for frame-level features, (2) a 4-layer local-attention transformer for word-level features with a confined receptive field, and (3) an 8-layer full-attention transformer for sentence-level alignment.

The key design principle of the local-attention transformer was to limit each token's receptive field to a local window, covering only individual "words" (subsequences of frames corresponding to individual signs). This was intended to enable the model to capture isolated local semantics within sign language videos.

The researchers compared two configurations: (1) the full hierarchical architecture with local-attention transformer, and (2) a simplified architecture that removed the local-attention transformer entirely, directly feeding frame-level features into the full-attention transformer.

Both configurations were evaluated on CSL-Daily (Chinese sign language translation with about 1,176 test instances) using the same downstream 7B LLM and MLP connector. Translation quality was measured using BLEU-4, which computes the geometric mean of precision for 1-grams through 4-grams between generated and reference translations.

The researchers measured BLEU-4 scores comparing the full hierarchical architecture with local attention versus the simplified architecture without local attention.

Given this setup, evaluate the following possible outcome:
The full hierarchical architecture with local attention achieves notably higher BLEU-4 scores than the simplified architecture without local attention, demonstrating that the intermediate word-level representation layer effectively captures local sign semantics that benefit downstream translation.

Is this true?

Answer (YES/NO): YES